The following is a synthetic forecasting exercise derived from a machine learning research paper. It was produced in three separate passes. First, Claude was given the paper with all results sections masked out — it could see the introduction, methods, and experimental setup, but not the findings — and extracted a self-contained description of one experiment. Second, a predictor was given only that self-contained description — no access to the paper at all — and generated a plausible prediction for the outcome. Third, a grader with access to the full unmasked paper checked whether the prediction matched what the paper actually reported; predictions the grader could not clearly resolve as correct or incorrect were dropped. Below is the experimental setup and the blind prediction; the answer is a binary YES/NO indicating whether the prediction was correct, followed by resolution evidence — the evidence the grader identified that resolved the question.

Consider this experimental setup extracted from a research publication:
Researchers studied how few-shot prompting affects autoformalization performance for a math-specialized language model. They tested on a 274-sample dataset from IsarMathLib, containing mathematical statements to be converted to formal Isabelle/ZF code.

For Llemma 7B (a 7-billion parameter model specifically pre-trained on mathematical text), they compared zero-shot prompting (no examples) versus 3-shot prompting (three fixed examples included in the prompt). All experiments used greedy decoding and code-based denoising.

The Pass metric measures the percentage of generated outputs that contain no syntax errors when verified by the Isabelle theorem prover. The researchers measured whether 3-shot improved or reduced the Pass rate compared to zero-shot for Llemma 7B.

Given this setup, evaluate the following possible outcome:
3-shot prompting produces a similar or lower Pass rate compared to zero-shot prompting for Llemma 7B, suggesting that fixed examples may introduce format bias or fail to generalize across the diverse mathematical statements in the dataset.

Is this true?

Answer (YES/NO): YES